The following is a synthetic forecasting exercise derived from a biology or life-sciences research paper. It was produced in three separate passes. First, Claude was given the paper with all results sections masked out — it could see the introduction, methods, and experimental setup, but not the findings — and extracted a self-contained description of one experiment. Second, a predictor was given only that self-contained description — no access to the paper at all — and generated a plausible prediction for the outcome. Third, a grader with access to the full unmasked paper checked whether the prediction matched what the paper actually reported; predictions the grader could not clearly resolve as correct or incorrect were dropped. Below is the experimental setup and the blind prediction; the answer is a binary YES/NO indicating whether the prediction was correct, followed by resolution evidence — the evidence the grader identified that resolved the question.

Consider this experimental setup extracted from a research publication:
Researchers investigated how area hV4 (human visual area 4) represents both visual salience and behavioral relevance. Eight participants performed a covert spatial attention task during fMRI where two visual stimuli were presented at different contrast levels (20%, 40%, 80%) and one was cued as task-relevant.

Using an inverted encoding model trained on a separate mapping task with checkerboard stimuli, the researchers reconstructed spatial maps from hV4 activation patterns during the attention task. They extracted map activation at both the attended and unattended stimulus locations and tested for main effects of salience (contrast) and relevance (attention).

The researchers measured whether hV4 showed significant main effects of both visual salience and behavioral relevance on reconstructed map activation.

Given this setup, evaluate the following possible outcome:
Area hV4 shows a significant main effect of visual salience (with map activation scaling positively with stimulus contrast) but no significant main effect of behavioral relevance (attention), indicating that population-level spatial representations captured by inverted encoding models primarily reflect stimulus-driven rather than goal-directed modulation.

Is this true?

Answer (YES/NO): NO